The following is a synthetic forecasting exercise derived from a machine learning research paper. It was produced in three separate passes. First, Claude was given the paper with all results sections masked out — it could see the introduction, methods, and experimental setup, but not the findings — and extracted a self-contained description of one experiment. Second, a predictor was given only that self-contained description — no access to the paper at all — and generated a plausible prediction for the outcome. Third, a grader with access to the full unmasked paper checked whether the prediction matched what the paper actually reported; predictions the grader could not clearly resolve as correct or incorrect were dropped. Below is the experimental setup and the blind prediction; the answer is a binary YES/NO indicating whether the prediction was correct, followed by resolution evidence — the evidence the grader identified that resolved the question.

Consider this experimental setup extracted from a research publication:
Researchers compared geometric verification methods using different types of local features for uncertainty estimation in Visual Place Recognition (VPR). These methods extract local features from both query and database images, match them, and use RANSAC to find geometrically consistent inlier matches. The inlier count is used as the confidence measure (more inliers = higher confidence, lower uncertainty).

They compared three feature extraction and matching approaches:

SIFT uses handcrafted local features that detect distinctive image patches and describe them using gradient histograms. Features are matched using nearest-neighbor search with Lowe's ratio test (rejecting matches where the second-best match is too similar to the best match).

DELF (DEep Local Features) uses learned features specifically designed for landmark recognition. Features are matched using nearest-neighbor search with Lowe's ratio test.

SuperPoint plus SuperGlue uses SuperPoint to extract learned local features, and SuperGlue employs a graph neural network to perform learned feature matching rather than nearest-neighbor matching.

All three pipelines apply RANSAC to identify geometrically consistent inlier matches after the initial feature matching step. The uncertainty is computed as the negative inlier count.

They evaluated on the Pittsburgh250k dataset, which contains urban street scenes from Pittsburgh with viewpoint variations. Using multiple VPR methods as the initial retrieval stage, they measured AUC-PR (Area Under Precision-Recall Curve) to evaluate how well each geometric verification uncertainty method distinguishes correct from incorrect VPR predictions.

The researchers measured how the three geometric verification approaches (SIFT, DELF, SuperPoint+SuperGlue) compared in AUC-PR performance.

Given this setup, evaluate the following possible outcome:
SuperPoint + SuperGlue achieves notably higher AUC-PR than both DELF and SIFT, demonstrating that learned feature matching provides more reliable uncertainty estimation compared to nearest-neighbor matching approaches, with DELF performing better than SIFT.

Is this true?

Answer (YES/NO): YES